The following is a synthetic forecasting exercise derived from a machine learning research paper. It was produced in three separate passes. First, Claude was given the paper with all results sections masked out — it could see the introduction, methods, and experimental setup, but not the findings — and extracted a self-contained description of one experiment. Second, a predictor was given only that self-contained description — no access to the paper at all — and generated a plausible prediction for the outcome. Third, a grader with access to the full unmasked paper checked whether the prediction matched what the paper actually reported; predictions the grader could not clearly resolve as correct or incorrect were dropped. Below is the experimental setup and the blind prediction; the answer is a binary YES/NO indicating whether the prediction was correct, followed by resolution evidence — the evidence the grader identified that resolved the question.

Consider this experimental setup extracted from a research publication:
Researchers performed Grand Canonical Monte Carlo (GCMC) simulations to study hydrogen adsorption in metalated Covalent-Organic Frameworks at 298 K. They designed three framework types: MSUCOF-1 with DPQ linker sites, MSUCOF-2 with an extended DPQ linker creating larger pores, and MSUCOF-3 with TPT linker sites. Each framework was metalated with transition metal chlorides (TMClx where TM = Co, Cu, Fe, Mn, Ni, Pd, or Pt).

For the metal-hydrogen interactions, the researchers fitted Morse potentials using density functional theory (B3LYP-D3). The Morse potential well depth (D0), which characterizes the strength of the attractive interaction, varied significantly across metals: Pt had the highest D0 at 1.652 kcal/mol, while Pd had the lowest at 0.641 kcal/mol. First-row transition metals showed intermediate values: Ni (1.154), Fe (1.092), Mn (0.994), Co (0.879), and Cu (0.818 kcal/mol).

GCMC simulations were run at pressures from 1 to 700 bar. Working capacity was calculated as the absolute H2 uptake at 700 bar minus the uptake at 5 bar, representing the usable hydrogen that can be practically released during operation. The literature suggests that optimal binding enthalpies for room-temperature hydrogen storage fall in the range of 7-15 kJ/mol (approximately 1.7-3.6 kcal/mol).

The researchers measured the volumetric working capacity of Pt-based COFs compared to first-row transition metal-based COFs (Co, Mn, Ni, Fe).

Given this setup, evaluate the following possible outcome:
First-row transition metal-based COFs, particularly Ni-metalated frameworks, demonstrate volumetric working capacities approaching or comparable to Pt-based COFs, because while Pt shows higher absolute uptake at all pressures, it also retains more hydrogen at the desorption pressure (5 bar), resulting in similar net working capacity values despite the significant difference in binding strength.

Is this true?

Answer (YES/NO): NO